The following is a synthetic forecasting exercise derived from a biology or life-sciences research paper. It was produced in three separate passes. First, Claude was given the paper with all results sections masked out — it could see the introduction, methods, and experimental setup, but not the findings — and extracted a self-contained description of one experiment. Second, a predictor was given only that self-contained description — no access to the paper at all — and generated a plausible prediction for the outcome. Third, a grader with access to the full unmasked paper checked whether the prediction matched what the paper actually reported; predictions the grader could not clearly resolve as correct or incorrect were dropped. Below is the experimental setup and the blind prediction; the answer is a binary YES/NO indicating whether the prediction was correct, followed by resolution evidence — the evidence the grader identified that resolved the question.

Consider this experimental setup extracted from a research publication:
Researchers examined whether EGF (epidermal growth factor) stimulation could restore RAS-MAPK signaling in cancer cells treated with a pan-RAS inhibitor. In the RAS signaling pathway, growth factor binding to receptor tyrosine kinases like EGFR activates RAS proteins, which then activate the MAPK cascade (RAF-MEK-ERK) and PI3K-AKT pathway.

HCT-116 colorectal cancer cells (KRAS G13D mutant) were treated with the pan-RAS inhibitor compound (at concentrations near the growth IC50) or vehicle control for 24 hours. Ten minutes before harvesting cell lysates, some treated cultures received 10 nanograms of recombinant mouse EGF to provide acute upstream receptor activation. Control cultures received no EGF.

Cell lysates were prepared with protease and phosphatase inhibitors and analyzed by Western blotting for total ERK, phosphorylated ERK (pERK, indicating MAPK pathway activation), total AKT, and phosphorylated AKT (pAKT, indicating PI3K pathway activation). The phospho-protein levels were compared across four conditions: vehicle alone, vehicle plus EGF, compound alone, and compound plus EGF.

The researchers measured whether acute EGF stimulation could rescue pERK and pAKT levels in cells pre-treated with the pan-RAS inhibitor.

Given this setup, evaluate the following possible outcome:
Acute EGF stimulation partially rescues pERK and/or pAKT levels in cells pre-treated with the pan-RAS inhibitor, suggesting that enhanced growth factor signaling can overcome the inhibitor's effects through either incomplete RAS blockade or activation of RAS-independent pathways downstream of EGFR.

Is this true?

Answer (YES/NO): NO